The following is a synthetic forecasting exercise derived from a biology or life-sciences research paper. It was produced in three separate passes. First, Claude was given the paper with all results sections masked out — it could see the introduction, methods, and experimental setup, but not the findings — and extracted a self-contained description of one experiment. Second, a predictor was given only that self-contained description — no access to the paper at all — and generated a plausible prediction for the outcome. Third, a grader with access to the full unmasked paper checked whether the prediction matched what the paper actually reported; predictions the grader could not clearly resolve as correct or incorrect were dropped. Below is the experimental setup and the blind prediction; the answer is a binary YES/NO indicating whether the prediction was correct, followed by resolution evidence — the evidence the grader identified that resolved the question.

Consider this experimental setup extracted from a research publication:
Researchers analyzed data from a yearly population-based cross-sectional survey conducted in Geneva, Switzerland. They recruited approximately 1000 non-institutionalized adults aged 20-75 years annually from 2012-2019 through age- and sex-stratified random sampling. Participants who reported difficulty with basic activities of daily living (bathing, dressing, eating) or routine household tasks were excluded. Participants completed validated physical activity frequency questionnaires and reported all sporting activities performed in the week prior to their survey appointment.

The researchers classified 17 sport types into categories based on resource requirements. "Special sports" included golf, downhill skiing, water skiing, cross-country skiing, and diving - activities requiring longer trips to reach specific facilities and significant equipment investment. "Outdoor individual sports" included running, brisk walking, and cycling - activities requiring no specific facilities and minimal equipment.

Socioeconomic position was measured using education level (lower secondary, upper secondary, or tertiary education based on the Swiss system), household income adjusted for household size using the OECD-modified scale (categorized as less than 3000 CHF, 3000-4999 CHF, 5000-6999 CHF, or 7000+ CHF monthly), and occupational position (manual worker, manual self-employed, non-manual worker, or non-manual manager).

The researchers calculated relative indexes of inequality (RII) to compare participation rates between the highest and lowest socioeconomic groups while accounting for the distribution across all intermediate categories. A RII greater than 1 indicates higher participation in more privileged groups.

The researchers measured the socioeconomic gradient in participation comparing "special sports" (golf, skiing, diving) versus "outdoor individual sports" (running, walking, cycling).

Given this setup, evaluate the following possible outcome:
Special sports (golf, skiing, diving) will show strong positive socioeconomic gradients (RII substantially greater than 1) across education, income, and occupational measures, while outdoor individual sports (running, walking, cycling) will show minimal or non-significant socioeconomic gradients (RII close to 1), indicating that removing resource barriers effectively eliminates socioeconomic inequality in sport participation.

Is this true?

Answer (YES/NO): NO